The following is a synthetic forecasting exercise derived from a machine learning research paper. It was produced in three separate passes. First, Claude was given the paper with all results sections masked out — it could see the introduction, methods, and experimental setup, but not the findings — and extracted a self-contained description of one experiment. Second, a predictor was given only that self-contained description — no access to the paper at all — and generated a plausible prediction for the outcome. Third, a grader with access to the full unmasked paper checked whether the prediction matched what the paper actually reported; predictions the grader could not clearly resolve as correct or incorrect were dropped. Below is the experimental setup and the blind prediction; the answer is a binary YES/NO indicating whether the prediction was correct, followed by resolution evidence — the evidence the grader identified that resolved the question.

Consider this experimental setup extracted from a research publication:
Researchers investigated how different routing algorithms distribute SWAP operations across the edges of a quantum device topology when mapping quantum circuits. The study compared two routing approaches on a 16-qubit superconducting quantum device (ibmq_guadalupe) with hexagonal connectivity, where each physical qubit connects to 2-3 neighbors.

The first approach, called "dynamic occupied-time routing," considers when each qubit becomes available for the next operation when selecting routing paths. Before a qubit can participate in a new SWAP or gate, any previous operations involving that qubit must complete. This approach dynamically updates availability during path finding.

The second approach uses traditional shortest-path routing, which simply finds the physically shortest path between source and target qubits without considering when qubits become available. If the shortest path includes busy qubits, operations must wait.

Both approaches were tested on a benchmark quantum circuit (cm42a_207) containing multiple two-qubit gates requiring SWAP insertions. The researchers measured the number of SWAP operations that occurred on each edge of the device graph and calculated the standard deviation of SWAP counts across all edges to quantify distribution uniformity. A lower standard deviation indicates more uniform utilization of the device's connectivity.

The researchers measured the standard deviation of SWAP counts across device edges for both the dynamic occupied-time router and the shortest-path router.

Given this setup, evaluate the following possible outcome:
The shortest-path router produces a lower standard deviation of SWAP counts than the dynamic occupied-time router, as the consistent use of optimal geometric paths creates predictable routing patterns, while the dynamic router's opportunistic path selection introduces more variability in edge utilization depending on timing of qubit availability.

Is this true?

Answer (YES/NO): NO